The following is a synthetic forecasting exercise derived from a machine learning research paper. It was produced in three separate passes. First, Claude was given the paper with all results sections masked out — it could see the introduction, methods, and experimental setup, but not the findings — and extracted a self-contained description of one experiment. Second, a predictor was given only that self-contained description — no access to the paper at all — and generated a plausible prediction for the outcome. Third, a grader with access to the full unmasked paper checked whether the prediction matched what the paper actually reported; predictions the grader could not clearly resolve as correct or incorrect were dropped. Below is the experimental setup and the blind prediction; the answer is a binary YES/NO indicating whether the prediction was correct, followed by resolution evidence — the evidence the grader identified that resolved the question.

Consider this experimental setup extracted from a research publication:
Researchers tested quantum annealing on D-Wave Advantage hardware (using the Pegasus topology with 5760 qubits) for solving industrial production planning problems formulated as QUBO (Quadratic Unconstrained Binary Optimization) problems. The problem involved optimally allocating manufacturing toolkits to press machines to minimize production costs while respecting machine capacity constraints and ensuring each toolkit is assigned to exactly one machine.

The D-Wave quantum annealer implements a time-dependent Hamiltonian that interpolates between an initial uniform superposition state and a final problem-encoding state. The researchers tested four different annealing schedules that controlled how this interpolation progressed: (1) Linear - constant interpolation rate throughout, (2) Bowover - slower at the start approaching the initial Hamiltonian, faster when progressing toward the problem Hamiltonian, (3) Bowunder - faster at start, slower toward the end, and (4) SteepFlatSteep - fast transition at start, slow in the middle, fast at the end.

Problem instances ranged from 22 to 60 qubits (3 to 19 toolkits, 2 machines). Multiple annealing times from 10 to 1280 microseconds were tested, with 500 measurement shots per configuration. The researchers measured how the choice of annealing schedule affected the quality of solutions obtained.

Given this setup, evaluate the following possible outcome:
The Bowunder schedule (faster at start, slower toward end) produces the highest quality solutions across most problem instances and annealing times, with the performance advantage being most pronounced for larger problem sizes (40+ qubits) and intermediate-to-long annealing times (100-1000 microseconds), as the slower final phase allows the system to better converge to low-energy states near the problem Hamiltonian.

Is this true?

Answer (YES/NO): NO